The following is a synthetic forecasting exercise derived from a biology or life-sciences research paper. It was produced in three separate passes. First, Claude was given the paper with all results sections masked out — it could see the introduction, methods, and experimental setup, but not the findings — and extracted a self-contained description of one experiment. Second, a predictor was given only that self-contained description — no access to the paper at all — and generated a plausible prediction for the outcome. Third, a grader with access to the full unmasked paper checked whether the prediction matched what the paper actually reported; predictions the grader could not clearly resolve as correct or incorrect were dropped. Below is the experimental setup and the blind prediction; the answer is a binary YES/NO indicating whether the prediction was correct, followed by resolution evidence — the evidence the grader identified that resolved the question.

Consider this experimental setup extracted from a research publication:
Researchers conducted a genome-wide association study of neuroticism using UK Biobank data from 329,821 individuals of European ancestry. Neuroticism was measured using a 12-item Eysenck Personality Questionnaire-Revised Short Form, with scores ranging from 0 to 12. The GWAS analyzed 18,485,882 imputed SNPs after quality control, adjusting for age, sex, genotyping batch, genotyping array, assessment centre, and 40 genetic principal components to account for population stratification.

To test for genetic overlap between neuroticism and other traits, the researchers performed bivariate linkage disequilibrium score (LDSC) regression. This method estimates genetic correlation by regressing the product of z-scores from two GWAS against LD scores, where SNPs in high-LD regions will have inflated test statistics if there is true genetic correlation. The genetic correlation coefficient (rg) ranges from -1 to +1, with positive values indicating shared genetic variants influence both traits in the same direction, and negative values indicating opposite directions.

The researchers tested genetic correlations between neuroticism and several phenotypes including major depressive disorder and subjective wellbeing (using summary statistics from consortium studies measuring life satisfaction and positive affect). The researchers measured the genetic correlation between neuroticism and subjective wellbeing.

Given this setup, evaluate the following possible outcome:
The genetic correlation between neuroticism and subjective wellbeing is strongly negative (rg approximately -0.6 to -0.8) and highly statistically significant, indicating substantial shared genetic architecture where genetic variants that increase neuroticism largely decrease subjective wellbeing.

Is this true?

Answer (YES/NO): YES